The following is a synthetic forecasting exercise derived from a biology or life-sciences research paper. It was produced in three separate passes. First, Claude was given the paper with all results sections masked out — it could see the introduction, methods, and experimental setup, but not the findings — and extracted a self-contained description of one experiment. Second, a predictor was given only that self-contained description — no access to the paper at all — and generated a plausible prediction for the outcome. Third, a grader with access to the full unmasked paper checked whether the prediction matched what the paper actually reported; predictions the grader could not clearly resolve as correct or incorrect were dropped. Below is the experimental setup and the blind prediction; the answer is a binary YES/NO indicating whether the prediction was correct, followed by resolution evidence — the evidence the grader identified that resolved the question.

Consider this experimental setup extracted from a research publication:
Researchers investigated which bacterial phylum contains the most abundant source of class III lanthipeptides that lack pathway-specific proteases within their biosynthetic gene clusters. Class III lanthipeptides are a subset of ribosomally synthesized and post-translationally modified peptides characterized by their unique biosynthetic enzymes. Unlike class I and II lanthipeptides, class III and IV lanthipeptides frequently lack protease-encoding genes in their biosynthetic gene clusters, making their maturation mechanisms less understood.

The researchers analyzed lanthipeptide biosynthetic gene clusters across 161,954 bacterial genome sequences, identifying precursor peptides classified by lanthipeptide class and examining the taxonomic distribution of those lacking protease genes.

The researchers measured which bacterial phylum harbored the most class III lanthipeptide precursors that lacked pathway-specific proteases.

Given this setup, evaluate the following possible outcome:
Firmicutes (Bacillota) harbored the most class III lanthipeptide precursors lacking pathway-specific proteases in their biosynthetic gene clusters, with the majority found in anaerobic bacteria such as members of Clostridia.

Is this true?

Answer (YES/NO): NO